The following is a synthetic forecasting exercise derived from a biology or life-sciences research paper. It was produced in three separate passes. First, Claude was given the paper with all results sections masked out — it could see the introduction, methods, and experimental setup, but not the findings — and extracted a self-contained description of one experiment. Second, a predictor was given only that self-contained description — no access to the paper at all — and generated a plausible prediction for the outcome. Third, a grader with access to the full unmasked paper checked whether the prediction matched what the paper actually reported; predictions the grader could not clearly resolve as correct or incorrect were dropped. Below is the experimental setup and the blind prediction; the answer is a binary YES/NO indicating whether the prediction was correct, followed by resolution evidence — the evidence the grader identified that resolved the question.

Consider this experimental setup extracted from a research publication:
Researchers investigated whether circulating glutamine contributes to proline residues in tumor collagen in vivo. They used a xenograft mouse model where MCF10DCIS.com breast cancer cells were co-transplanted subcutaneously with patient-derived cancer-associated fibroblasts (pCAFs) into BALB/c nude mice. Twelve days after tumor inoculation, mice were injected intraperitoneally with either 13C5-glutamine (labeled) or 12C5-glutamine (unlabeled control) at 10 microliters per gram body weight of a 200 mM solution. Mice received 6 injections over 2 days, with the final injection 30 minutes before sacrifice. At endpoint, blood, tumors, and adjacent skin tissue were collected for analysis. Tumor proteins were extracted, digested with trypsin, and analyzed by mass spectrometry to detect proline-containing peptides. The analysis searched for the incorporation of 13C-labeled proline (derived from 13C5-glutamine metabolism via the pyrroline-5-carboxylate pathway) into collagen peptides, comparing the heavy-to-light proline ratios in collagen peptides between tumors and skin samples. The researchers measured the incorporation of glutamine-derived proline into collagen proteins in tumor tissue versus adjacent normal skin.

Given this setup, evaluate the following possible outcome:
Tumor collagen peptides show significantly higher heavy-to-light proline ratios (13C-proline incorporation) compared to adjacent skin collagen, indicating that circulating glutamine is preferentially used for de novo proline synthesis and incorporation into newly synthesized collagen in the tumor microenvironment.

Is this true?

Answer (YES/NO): YES